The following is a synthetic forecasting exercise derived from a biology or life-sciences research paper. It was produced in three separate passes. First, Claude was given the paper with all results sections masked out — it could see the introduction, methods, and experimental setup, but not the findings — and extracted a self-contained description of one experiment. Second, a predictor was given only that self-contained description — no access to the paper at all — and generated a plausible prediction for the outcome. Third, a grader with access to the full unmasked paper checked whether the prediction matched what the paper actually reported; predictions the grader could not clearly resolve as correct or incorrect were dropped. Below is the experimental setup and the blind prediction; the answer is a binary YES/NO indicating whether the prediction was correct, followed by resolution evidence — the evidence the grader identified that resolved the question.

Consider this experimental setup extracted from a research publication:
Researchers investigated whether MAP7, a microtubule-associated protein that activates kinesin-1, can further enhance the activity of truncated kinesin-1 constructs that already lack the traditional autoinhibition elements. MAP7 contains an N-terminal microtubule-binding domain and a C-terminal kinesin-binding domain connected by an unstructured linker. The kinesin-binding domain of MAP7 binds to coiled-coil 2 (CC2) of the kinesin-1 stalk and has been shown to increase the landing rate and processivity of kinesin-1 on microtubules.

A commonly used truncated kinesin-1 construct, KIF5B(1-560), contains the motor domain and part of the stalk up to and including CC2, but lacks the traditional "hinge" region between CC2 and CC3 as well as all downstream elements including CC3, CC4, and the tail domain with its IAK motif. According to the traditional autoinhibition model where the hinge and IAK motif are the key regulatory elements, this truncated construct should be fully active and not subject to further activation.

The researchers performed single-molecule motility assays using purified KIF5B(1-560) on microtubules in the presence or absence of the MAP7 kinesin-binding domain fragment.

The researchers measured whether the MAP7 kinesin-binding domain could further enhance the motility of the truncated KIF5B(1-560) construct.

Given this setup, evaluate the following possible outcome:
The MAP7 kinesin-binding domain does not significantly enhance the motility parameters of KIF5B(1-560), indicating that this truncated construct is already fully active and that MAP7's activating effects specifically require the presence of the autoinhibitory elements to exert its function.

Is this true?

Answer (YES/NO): NO